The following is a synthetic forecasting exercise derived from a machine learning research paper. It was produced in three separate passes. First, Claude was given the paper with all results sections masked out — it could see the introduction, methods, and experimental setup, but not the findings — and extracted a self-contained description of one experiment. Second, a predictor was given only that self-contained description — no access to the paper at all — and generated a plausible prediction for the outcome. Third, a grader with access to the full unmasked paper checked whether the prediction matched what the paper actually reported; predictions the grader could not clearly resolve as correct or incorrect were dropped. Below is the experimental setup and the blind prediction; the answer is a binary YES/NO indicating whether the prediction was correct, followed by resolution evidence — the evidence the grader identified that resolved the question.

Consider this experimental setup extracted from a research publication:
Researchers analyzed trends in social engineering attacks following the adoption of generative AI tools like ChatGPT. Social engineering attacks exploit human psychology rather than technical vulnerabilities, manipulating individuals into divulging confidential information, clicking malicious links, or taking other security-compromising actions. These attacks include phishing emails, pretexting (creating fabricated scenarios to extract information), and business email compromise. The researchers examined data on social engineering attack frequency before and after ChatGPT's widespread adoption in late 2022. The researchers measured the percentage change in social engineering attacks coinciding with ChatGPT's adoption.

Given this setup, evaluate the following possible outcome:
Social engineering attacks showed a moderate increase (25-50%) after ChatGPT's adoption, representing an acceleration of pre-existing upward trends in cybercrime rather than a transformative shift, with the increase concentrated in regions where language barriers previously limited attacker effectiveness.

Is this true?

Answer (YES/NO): NO